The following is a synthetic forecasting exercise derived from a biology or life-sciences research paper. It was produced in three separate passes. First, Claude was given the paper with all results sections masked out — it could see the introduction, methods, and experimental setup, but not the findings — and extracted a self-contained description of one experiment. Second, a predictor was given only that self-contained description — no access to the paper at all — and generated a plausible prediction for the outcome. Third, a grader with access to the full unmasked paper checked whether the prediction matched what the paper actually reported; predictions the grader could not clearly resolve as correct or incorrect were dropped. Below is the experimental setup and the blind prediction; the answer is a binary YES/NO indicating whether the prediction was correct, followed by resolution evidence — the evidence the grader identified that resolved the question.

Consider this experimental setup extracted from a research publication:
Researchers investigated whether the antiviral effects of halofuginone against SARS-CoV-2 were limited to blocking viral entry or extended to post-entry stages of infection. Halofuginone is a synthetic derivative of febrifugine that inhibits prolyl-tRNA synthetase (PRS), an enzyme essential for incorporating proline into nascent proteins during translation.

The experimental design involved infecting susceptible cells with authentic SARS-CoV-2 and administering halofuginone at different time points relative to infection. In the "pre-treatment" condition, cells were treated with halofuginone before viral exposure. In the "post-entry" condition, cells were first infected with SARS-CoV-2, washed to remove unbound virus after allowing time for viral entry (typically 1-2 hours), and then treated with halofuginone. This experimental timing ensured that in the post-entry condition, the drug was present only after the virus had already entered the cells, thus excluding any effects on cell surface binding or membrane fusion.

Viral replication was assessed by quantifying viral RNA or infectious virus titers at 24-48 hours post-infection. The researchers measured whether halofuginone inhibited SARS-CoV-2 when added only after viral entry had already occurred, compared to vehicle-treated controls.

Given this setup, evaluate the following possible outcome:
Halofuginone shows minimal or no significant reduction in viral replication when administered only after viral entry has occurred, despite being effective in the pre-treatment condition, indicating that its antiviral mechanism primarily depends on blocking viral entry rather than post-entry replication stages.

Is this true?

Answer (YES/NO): NO